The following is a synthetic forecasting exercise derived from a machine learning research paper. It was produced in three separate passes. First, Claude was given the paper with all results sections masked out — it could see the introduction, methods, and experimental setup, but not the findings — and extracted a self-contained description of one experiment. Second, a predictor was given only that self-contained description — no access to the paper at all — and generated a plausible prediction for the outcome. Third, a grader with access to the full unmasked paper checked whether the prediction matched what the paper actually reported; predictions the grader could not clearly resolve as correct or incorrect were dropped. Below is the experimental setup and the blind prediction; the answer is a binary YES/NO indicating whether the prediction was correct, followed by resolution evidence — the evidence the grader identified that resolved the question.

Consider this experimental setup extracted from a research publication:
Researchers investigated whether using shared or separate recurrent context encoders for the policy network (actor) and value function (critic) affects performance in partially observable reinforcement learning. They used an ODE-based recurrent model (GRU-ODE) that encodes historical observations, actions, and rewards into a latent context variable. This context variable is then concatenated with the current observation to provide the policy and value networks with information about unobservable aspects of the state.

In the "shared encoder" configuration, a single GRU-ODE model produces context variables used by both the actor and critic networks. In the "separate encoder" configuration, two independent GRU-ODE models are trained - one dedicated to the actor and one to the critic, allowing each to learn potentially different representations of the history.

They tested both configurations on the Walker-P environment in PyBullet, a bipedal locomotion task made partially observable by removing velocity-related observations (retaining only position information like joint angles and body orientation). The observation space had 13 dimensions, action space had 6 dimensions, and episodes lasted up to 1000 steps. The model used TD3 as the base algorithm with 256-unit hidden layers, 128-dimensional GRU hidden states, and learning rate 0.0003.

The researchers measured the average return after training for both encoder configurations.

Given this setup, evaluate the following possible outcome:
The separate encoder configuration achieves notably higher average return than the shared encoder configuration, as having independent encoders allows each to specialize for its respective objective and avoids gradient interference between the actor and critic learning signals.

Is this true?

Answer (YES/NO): YES